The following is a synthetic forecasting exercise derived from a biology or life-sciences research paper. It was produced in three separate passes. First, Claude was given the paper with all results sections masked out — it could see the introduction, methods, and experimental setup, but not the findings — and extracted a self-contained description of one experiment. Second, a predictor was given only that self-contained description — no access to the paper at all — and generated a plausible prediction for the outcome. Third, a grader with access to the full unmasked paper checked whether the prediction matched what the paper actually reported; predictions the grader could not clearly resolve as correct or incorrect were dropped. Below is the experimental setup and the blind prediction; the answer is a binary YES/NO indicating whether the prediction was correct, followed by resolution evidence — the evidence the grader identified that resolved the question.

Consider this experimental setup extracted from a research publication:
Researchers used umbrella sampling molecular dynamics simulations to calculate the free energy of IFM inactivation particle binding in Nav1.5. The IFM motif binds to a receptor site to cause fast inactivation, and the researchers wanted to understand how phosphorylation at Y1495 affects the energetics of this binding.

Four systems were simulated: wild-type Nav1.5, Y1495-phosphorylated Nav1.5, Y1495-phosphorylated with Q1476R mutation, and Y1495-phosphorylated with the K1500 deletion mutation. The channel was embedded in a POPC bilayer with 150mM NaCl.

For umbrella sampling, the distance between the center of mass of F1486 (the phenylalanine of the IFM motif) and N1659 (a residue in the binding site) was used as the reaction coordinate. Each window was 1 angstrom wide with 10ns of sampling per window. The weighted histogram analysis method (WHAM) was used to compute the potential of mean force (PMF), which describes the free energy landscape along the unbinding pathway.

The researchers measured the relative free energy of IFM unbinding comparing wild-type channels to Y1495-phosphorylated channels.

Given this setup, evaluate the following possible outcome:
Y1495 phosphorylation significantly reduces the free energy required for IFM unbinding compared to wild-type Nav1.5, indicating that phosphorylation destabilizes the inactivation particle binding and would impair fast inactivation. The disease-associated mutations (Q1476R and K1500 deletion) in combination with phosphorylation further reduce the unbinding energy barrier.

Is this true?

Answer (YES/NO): NO